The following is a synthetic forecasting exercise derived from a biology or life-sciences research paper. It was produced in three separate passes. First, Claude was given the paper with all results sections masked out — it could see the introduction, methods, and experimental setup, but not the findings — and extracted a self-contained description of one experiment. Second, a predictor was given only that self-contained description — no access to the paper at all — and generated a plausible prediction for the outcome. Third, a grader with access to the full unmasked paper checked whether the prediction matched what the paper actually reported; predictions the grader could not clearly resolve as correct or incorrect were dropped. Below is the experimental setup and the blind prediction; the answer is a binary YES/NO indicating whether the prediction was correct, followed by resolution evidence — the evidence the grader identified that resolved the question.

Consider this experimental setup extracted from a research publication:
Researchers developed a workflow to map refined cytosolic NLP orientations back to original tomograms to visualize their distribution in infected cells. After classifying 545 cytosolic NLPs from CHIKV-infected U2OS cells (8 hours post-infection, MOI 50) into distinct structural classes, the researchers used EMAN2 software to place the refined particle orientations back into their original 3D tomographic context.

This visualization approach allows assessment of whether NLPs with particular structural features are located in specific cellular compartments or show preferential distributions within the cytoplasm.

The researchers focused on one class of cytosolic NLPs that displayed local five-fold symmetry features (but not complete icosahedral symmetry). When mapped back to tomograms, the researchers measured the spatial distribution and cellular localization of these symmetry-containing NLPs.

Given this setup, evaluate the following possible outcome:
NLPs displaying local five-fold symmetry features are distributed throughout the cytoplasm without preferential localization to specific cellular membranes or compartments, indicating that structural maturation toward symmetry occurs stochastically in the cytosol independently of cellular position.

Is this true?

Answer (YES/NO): NO